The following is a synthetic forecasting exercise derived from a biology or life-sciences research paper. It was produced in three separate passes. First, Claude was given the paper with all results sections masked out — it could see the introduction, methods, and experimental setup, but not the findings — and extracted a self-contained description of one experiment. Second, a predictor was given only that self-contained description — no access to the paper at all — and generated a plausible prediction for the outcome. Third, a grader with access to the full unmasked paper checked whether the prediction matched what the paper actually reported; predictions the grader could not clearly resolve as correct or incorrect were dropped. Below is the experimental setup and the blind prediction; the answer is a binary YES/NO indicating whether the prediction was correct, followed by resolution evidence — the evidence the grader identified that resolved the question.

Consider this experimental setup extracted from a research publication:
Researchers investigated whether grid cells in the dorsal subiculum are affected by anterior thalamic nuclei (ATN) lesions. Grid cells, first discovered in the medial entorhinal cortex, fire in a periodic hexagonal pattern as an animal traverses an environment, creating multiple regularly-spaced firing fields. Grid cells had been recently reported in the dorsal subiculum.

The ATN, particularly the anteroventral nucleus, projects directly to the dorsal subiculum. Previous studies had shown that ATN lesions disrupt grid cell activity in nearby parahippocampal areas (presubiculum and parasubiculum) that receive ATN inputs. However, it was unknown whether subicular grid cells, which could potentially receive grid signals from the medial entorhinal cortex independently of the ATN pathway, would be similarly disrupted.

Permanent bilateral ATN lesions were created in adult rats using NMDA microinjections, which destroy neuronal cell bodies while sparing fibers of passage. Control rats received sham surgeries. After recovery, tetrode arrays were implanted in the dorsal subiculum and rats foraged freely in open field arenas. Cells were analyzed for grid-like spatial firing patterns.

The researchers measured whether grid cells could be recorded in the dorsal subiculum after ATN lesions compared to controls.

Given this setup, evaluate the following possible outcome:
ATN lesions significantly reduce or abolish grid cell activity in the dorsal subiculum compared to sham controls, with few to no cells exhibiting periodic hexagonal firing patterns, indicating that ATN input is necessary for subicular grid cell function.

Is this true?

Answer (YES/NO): YES